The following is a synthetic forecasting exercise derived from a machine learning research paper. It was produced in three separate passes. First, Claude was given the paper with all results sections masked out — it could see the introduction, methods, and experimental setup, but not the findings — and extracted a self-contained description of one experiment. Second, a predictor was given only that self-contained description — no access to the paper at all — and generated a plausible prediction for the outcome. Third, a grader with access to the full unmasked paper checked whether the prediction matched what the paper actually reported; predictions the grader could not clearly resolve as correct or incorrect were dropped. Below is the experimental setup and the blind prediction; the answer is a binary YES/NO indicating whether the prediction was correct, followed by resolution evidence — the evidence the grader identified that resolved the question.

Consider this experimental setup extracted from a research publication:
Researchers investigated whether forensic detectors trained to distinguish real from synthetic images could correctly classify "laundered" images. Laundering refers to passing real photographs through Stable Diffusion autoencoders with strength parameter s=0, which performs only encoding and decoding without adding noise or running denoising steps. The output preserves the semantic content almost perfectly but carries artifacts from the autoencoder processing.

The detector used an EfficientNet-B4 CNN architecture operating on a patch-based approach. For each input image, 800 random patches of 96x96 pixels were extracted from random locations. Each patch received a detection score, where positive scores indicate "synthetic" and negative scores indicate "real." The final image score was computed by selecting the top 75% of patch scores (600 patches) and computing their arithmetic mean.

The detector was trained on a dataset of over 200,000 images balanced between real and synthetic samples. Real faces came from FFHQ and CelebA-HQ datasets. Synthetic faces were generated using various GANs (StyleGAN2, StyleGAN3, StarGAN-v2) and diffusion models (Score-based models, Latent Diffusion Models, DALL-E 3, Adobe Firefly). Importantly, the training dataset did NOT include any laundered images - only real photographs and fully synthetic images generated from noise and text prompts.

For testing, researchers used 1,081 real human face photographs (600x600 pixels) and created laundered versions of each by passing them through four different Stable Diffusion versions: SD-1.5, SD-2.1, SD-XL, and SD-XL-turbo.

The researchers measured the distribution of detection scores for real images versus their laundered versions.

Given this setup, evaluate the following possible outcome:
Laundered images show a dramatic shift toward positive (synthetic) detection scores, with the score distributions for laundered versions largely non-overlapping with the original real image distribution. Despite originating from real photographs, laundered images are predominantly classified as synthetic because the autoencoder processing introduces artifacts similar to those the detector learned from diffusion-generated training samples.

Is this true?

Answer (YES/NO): YES